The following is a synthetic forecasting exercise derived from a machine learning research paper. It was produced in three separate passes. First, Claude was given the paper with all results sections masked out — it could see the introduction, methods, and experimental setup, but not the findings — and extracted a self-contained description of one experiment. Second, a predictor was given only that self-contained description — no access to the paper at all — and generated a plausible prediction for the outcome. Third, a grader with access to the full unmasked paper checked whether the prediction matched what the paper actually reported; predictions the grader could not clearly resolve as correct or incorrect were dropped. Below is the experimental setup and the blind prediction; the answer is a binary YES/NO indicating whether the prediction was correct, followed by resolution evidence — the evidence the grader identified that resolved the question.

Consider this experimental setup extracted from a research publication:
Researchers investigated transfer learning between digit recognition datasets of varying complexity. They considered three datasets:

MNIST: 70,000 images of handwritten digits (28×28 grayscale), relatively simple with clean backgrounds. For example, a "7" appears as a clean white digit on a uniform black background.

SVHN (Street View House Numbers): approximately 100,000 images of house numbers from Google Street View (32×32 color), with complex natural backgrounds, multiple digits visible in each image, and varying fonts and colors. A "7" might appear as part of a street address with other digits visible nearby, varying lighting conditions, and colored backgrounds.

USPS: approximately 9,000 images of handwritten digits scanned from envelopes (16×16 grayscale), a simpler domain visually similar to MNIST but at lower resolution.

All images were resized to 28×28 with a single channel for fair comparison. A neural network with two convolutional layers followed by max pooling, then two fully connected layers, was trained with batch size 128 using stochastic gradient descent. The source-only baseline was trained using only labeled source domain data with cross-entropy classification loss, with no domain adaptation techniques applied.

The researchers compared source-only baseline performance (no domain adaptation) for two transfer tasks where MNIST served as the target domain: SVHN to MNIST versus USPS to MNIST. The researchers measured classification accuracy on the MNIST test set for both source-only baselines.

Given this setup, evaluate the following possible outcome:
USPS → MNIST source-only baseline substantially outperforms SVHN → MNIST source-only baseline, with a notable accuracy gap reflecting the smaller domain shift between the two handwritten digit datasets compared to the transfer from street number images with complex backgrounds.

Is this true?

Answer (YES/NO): YES